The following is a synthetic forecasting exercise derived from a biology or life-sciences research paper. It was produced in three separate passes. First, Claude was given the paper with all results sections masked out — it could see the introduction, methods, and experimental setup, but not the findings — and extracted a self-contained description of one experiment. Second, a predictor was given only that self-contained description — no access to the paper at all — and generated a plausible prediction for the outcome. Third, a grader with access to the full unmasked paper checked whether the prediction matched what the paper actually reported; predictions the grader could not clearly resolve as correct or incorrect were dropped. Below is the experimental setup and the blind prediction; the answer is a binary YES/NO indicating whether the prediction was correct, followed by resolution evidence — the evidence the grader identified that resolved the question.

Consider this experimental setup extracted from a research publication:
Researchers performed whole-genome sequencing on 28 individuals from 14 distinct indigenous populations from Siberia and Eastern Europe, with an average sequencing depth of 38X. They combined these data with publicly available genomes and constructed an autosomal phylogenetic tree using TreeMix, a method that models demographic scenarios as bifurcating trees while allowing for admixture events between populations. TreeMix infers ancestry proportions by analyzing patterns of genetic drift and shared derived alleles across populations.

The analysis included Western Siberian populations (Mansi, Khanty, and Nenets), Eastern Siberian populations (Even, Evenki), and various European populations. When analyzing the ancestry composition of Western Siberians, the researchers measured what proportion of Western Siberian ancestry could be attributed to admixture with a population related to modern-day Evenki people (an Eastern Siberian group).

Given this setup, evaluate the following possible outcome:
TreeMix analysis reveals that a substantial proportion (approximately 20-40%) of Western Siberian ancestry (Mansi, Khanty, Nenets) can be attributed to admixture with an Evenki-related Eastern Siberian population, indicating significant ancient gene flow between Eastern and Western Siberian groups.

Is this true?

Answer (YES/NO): NO